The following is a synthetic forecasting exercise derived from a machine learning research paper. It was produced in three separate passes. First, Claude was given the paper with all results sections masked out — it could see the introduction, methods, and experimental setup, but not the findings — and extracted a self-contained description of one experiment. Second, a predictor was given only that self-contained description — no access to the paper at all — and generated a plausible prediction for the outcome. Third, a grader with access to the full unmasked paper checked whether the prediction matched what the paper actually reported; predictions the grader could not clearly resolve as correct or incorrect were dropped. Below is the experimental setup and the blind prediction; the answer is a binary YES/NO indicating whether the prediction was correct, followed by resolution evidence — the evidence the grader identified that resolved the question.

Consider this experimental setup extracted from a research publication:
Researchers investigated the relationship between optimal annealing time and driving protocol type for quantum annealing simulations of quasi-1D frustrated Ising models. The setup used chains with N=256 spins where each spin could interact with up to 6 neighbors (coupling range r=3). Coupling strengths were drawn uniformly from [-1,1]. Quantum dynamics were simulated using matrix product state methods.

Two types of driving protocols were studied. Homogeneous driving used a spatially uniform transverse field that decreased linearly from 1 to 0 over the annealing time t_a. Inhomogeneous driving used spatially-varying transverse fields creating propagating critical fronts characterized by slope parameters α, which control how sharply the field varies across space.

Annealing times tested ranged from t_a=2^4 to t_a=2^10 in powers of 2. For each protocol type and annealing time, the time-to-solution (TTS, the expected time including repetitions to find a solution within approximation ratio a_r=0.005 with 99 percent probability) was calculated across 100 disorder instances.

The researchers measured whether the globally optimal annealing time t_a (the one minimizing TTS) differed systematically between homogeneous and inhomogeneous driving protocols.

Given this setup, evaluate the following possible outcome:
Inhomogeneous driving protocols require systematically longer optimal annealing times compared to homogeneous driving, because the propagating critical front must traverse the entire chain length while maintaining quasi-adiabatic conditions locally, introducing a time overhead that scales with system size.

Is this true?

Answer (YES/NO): YES